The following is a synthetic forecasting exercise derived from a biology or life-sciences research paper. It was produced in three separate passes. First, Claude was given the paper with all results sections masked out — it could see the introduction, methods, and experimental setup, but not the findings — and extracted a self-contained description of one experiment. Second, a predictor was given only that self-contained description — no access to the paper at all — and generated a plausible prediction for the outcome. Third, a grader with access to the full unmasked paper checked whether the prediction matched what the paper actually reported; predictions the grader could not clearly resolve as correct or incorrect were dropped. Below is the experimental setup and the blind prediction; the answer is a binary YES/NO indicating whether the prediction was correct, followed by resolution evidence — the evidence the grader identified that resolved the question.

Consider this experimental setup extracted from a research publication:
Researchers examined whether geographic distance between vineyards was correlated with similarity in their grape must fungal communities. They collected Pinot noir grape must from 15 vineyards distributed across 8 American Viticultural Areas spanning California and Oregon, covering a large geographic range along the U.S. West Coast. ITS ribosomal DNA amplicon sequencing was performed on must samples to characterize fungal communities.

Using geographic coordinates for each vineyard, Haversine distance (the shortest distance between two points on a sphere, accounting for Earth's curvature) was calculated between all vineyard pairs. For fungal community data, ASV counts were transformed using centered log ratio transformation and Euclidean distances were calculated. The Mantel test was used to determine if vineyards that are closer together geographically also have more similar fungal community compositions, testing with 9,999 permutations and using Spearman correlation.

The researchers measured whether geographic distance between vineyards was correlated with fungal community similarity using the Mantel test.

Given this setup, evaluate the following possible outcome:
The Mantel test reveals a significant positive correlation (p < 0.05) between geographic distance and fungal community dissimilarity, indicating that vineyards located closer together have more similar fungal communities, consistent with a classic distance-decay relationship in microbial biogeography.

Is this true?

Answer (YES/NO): NO